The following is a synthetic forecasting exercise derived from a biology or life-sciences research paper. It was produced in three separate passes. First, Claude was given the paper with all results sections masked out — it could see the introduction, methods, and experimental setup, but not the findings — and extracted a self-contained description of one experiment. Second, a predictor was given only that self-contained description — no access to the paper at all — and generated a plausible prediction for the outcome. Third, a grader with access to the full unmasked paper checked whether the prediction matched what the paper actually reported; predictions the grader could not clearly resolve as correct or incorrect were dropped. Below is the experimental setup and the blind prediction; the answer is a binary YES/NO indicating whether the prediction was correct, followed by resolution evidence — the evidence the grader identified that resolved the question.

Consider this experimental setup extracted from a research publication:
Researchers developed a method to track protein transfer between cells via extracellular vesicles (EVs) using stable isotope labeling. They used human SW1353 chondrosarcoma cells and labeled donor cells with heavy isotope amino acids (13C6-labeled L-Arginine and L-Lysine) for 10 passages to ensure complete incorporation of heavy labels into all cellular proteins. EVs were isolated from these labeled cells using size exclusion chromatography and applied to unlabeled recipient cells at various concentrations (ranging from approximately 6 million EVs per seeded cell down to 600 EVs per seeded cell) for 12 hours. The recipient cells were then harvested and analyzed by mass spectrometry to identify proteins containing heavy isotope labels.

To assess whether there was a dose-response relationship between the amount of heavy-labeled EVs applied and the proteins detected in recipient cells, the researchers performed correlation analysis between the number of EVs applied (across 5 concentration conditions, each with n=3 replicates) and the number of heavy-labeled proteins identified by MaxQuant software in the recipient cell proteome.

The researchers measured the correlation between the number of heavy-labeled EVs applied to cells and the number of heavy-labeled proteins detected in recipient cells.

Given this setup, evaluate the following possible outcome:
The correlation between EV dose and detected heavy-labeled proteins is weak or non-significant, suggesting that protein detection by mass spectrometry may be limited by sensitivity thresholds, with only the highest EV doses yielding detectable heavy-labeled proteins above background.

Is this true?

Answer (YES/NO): NO